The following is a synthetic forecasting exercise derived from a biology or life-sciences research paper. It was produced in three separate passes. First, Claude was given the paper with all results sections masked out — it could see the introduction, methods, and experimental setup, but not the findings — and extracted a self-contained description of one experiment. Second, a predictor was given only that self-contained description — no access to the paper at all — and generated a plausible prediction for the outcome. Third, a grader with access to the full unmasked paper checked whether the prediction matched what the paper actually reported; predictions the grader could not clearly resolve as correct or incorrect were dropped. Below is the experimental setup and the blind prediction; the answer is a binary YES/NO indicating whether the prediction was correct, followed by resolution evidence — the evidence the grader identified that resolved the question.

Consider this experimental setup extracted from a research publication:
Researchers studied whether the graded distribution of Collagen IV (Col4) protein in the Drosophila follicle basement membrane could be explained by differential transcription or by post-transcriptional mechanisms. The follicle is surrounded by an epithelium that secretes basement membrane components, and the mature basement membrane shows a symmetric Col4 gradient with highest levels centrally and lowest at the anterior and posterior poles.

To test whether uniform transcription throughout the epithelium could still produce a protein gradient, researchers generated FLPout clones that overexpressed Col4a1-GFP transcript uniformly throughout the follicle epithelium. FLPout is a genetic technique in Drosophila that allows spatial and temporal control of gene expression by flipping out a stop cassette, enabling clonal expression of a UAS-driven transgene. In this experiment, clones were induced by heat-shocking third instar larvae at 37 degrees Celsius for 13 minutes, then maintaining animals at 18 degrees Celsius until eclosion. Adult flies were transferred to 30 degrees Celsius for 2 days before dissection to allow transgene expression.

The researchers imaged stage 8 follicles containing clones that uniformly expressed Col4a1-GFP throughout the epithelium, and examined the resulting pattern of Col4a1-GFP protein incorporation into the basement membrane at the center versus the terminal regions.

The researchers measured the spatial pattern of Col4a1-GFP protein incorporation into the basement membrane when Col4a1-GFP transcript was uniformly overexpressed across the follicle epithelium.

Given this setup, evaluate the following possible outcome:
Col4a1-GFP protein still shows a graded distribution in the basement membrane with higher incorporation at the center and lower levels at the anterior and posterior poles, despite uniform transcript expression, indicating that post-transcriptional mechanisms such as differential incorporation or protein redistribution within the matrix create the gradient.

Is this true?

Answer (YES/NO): YES